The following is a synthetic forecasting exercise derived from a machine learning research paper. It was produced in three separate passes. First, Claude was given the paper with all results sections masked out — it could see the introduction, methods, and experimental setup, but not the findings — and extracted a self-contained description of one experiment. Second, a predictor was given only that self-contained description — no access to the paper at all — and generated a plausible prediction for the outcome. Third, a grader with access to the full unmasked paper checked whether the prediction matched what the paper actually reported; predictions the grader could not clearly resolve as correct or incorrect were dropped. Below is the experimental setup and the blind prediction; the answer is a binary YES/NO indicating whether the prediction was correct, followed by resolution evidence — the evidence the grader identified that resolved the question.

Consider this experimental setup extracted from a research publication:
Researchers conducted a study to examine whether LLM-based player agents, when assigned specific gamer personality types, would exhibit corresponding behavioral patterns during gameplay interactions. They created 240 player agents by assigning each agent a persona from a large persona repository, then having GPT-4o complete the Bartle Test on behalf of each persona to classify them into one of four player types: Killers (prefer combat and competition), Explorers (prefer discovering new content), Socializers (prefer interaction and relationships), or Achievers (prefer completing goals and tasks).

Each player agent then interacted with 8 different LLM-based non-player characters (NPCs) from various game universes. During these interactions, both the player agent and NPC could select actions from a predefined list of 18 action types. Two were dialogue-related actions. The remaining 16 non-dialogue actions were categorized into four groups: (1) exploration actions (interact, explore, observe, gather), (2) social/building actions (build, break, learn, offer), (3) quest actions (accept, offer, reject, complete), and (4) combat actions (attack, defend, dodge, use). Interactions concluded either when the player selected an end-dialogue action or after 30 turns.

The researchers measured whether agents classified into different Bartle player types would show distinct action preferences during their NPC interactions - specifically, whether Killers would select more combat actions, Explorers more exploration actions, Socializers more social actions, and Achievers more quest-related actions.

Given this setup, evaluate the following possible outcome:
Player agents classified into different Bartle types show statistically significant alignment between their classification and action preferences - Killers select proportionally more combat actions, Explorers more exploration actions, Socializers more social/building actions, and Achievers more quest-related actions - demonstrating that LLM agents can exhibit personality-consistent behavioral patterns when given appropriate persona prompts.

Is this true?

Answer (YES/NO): YES